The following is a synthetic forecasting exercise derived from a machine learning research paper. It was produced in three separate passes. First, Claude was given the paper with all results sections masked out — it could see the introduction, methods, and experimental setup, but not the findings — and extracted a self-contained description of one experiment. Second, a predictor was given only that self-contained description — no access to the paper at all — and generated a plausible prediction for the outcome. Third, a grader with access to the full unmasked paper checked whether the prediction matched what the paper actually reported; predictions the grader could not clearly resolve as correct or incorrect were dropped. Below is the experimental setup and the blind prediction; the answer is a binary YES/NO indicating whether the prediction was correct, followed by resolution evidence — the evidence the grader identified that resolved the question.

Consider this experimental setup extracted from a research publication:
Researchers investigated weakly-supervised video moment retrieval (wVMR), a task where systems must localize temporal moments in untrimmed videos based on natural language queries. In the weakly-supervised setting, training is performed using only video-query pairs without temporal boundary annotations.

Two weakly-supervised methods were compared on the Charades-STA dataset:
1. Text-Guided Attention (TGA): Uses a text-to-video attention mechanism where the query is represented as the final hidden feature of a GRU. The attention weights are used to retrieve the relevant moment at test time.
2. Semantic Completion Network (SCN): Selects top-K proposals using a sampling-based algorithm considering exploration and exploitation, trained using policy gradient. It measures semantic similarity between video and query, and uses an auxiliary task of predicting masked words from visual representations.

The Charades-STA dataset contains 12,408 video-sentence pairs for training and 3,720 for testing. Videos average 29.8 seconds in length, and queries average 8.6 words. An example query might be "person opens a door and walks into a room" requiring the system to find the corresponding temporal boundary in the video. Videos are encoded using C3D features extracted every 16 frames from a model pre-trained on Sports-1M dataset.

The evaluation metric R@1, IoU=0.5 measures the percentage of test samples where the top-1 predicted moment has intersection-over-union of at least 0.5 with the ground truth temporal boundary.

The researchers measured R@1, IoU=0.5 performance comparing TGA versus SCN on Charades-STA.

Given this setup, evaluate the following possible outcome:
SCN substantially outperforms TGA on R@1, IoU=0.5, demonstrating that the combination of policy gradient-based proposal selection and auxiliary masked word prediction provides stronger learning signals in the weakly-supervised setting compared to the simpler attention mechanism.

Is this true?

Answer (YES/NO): NO